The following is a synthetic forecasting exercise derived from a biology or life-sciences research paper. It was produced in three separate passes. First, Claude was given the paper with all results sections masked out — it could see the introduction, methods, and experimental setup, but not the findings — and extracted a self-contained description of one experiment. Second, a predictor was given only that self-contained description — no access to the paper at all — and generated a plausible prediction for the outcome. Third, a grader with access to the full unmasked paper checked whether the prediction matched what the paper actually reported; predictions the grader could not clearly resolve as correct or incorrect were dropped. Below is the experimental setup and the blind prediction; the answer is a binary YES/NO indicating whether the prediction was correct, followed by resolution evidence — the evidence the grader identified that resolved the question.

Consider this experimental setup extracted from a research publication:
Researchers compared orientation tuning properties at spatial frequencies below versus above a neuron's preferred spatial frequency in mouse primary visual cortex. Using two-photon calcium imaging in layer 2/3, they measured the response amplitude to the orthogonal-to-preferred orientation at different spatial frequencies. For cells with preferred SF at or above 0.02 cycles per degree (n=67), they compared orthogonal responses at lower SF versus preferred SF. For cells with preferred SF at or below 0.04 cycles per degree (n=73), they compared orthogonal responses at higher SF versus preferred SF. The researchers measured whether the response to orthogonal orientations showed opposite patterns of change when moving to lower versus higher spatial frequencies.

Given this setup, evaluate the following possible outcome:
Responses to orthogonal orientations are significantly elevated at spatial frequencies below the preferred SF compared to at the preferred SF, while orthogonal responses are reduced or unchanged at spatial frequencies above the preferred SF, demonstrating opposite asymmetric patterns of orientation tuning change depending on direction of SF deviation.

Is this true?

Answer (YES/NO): YES